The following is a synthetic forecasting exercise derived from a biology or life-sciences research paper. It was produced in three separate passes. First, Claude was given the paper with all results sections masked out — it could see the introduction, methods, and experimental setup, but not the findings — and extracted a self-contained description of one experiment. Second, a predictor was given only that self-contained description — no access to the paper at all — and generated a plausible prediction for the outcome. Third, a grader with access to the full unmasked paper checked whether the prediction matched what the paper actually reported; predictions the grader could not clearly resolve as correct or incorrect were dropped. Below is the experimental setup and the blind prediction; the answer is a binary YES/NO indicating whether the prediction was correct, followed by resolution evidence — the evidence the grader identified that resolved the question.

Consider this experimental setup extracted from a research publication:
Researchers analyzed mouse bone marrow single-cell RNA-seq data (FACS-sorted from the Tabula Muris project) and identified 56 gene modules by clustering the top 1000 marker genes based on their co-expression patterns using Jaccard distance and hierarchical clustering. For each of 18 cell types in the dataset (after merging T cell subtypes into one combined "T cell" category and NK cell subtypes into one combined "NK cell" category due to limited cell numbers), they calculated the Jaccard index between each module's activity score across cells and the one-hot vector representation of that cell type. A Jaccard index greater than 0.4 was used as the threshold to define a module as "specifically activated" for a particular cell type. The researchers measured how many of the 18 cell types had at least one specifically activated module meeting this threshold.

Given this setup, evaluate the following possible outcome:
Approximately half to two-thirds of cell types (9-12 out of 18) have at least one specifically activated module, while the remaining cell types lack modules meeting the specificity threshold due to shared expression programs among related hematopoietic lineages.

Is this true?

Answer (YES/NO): NO